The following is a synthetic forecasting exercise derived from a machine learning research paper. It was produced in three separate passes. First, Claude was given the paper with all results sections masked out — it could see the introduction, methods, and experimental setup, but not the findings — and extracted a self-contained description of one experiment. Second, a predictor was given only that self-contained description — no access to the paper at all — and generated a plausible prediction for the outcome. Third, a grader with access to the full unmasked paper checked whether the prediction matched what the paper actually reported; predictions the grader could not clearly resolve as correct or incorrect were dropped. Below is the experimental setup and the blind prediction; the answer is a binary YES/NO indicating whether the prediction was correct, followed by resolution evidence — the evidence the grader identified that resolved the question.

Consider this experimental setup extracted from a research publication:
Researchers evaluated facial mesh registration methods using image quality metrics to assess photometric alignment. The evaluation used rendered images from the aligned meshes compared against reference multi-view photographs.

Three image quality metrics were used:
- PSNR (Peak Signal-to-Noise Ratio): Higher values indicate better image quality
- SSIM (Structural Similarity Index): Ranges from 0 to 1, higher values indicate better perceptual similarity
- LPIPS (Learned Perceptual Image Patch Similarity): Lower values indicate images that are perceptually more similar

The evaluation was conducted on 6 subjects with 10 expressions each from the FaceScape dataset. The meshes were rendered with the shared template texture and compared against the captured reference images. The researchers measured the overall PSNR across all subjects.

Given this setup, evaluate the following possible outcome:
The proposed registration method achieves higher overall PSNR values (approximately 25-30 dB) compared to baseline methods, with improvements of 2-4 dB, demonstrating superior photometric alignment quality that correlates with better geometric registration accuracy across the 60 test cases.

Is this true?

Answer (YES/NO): NO